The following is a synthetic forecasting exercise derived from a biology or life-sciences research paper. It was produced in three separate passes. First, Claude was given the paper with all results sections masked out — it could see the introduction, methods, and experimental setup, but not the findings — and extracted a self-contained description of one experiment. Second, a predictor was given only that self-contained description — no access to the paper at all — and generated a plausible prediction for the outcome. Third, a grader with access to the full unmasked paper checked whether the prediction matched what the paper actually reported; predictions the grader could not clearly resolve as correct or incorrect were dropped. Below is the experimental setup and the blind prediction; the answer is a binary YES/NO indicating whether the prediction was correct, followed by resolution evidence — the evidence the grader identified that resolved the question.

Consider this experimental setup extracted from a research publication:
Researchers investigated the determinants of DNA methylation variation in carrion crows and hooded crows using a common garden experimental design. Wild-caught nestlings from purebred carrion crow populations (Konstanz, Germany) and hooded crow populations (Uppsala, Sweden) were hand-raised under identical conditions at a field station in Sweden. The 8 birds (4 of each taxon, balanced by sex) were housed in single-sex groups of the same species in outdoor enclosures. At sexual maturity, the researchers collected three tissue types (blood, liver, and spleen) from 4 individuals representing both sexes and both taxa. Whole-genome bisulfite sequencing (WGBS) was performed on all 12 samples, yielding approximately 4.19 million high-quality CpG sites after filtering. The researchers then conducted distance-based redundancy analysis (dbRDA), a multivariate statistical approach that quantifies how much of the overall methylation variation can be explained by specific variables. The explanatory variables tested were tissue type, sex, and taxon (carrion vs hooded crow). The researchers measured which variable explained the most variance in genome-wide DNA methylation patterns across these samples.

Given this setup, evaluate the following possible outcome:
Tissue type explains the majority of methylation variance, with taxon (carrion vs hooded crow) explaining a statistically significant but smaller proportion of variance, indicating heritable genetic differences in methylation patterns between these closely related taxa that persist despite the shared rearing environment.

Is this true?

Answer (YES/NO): NO